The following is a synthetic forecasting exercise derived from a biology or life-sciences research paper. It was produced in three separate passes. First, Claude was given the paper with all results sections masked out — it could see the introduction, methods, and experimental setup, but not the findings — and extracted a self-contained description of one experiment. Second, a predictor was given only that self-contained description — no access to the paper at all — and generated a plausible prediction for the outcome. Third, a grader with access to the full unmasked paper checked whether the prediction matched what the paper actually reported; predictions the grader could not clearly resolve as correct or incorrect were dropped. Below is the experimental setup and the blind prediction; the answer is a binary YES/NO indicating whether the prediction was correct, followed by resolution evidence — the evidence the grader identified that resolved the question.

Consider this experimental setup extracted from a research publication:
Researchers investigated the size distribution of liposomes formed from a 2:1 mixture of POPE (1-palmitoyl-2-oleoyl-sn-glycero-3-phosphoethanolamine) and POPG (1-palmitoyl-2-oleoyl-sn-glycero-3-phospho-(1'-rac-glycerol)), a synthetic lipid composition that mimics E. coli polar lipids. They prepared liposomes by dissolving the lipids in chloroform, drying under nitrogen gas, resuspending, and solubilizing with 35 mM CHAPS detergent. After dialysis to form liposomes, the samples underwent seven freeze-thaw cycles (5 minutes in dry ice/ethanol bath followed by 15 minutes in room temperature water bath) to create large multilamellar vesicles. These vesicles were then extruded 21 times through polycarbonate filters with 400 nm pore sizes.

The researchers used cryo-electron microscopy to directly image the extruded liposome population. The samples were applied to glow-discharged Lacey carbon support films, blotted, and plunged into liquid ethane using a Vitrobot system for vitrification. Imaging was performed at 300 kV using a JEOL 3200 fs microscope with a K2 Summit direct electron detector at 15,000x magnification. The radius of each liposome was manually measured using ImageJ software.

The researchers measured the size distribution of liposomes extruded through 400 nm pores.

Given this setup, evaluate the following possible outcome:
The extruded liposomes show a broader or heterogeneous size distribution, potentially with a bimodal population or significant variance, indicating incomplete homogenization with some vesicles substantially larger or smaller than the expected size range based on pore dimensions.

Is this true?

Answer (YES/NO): YES